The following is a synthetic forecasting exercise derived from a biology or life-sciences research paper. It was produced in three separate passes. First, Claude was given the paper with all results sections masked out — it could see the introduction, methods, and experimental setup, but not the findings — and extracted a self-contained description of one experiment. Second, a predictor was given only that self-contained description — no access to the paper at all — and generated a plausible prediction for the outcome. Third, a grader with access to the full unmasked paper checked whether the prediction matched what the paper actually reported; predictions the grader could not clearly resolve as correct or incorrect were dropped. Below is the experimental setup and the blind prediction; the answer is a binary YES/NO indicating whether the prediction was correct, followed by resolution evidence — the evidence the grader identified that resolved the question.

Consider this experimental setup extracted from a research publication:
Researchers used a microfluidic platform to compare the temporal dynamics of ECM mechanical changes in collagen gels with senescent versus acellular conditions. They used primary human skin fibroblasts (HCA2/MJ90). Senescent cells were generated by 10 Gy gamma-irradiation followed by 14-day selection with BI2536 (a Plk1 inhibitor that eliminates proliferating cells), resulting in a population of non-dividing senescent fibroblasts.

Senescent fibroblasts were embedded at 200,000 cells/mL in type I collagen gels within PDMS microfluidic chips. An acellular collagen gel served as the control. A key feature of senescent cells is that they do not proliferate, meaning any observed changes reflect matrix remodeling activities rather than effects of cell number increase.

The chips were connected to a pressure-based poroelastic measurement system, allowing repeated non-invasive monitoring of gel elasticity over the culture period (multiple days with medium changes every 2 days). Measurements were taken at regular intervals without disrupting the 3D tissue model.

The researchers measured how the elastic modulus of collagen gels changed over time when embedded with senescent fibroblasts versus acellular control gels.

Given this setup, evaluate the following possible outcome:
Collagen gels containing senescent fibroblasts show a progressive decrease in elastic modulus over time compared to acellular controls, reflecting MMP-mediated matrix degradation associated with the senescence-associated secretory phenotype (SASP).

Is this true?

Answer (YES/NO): NO